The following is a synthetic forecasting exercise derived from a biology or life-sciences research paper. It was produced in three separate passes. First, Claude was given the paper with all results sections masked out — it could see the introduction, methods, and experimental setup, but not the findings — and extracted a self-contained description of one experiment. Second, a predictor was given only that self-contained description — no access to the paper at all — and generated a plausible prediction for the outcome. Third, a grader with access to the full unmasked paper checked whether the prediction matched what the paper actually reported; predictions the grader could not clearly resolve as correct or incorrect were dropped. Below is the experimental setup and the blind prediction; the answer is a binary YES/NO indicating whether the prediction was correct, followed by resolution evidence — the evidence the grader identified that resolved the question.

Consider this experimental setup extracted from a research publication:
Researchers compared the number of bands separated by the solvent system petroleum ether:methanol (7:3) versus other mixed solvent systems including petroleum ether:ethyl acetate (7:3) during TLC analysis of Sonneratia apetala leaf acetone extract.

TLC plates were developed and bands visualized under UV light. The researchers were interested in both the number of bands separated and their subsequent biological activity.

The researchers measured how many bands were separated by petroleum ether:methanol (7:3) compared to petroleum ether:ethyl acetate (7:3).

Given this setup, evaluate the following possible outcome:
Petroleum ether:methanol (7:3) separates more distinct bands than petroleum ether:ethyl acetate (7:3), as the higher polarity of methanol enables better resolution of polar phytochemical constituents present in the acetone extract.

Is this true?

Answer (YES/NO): NO